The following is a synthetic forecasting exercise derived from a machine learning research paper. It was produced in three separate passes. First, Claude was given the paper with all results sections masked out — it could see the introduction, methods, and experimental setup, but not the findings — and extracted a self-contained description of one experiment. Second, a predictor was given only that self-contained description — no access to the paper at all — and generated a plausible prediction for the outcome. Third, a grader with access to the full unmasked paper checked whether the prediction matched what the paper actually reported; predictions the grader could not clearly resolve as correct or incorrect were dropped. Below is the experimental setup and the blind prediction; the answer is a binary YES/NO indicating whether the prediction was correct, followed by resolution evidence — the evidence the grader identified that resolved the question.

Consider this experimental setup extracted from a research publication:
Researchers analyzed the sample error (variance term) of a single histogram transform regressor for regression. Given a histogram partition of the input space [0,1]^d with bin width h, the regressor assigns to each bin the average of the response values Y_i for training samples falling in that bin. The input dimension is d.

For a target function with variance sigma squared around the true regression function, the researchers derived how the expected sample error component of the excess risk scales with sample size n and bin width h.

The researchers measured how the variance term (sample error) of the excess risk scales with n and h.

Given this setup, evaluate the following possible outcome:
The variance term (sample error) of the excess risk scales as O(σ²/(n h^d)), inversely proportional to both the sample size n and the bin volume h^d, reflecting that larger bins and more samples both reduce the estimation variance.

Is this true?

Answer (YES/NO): YES